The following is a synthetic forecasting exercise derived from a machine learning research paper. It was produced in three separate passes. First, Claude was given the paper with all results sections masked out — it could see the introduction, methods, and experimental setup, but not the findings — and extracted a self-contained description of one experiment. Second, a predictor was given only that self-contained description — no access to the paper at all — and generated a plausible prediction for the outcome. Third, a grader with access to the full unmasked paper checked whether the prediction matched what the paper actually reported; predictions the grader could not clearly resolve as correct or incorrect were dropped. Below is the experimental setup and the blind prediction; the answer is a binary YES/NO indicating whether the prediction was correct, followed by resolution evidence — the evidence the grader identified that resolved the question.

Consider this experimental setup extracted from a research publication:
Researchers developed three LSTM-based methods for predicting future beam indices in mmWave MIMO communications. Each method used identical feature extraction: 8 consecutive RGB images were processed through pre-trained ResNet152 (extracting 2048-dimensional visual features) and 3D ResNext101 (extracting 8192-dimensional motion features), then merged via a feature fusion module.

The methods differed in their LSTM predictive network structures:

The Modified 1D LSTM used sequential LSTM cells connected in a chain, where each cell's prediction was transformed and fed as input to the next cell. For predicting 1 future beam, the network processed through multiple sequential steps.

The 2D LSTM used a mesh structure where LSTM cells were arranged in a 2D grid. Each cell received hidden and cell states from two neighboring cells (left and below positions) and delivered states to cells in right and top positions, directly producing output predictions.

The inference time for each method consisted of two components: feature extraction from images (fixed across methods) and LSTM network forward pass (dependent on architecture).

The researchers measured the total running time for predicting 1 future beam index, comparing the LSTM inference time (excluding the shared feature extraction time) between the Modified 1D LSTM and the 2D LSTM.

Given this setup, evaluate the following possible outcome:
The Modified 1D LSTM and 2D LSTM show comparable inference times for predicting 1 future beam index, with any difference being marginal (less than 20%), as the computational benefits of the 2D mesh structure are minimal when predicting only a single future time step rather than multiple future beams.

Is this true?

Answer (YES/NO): NO